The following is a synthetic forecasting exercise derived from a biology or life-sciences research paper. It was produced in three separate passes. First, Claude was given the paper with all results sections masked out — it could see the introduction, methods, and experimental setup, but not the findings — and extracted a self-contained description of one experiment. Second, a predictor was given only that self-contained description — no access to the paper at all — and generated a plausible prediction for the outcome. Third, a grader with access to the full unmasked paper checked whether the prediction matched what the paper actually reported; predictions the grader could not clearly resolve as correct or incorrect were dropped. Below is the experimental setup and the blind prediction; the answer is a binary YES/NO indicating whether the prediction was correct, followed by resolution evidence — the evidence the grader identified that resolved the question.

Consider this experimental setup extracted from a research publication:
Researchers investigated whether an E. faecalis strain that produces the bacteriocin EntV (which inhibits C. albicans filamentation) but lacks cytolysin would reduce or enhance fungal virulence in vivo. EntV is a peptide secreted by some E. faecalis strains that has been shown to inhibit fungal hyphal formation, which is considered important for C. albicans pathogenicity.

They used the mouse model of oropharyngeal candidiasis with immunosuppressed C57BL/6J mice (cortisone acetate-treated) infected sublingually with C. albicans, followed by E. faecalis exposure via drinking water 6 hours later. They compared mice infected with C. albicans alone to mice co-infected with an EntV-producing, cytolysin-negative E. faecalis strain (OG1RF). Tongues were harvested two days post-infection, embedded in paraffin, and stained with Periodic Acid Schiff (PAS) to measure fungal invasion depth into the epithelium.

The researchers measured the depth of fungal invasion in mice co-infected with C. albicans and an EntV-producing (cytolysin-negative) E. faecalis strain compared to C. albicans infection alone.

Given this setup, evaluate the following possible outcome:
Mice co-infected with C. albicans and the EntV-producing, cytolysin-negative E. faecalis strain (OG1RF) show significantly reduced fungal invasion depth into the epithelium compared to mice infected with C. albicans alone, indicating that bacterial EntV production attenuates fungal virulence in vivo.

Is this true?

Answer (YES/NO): YES